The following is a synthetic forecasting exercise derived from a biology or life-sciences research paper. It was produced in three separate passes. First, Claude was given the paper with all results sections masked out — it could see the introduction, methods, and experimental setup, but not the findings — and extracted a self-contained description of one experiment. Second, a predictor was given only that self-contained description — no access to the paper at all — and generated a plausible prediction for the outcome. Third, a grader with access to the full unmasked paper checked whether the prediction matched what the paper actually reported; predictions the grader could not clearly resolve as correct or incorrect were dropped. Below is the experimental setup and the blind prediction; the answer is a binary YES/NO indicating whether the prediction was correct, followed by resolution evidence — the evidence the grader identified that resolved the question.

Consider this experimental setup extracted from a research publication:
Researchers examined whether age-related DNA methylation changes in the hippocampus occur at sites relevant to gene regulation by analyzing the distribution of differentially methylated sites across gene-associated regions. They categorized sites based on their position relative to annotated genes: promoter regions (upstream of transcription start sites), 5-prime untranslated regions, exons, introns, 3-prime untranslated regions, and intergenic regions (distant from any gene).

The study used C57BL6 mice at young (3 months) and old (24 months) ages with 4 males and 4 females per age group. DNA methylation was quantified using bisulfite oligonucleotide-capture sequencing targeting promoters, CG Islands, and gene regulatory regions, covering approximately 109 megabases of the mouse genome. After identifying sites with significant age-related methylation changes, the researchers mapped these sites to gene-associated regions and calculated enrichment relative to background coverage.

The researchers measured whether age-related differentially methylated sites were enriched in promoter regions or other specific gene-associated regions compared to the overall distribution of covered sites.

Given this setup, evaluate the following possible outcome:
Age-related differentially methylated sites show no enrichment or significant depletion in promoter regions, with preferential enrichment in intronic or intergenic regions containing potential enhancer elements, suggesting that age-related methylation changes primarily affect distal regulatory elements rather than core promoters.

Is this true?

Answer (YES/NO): NO